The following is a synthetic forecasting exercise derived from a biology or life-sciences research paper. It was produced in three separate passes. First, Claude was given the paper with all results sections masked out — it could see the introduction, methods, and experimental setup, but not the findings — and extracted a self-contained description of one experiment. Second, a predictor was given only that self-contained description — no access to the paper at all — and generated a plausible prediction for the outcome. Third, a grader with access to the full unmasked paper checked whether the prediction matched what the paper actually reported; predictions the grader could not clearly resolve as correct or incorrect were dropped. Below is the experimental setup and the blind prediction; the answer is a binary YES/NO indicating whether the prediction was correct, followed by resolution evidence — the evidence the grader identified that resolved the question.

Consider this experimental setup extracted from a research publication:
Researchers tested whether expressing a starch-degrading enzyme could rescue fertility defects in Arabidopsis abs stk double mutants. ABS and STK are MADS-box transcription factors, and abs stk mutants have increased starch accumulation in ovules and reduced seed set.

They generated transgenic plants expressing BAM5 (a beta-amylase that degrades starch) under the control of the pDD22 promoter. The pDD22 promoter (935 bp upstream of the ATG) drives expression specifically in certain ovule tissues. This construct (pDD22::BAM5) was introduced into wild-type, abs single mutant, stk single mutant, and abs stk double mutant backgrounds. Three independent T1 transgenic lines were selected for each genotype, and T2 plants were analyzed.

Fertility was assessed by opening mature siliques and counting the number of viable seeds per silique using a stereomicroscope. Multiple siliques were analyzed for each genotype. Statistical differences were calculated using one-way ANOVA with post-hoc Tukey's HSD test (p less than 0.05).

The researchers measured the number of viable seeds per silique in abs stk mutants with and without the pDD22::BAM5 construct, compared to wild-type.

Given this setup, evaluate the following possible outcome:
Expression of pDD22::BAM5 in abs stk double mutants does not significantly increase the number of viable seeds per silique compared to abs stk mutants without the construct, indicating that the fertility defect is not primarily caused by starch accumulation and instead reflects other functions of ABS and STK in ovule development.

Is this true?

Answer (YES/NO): NO